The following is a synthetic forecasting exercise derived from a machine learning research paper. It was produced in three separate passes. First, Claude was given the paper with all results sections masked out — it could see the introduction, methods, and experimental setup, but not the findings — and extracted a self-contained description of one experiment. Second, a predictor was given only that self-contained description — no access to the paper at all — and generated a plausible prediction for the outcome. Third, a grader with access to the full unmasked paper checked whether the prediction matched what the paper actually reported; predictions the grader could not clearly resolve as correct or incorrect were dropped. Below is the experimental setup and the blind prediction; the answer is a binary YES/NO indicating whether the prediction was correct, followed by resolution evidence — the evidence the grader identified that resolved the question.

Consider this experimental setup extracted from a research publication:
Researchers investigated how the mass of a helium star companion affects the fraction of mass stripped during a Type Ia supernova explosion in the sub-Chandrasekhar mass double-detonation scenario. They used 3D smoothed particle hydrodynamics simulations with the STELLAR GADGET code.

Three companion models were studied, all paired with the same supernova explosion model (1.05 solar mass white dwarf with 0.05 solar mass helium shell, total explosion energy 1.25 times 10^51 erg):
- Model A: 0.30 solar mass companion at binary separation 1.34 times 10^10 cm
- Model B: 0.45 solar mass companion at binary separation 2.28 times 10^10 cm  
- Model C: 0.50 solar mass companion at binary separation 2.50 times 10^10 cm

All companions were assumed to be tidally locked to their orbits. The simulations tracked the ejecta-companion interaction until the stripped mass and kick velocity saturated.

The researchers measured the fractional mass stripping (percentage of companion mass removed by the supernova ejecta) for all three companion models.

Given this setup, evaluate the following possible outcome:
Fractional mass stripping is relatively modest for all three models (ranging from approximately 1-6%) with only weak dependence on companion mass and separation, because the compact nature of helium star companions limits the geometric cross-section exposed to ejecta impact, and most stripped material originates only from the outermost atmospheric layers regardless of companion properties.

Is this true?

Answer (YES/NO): YES